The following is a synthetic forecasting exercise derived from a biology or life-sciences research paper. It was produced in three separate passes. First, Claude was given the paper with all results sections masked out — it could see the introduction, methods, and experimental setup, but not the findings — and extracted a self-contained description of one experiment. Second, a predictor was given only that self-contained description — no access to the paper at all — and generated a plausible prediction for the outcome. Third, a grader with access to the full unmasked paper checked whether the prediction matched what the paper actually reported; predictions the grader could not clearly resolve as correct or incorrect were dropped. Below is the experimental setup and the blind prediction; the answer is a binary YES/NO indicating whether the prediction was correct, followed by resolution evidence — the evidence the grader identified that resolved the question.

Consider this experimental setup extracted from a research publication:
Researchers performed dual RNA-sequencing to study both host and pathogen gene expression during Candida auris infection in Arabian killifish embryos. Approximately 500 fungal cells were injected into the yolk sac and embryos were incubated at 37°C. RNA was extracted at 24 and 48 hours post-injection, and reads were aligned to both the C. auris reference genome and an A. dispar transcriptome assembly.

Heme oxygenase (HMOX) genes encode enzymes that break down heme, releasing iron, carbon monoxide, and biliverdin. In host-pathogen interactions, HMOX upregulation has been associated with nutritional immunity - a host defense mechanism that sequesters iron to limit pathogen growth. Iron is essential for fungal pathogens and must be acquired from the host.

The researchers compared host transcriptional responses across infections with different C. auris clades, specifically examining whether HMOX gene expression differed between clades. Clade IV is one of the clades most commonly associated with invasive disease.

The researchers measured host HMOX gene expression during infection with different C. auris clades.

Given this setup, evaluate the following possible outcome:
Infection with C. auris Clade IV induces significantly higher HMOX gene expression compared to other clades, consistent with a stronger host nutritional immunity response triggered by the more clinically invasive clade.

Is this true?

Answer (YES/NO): YES